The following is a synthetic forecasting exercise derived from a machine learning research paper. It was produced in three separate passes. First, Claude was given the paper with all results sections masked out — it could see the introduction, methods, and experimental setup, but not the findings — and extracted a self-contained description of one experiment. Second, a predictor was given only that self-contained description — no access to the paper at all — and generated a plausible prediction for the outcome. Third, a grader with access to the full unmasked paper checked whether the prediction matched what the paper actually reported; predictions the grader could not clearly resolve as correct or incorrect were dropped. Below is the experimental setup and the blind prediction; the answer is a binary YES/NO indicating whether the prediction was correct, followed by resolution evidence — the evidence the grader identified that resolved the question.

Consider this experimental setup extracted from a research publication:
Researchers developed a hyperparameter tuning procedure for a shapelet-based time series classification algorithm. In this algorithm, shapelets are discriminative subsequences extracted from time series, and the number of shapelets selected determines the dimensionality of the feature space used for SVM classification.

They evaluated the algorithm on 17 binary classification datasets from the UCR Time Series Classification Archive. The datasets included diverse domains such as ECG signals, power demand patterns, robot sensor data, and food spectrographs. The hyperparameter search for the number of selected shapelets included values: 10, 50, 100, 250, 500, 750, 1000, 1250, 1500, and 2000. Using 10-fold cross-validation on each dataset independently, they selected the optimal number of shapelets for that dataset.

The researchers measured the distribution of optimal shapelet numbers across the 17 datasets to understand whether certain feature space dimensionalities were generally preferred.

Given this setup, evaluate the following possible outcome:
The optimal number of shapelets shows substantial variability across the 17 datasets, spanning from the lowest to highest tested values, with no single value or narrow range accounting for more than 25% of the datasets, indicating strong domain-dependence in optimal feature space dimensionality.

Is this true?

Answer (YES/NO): YES